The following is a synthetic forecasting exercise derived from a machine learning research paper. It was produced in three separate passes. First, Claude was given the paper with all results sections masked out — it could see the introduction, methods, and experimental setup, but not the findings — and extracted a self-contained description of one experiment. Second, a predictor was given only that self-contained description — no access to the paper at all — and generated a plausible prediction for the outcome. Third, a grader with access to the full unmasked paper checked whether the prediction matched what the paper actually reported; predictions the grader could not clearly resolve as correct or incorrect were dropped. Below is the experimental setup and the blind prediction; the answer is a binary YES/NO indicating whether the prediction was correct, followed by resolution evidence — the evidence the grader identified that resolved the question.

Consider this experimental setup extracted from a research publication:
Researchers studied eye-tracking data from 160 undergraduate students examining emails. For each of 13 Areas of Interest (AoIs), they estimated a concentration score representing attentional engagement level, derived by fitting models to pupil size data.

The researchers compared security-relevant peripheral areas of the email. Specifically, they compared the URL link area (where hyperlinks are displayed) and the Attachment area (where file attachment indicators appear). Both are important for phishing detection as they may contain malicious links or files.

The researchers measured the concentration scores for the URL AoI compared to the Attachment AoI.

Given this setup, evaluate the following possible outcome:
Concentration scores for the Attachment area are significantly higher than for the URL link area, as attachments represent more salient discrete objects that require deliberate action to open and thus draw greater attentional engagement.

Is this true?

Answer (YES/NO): NO